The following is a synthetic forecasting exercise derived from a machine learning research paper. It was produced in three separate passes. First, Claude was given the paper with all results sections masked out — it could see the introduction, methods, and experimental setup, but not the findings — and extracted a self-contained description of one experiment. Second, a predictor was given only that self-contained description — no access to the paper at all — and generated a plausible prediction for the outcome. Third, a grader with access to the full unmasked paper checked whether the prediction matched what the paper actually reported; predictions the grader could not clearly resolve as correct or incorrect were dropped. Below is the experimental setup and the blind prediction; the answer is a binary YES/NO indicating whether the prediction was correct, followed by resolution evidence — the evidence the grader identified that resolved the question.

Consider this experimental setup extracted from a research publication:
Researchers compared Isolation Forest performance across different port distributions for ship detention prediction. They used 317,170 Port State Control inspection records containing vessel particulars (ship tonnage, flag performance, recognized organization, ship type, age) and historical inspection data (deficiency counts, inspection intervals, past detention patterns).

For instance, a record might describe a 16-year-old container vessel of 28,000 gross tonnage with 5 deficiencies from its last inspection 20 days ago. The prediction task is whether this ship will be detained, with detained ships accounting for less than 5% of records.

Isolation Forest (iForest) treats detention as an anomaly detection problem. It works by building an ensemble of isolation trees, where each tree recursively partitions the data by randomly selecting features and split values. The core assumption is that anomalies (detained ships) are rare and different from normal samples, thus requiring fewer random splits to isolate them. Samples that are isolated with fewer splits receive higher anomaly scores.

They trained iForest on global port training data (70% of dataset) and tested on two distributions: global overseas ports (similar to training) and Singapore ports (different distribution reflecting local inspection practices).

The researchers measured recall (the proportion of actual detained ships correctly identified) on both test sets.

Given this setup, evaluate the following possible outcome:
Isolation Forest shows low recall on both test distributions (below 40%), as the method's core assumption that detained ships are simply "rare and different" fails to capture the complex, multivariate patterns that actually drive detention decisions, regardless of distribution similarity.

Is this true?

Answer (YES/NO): NO